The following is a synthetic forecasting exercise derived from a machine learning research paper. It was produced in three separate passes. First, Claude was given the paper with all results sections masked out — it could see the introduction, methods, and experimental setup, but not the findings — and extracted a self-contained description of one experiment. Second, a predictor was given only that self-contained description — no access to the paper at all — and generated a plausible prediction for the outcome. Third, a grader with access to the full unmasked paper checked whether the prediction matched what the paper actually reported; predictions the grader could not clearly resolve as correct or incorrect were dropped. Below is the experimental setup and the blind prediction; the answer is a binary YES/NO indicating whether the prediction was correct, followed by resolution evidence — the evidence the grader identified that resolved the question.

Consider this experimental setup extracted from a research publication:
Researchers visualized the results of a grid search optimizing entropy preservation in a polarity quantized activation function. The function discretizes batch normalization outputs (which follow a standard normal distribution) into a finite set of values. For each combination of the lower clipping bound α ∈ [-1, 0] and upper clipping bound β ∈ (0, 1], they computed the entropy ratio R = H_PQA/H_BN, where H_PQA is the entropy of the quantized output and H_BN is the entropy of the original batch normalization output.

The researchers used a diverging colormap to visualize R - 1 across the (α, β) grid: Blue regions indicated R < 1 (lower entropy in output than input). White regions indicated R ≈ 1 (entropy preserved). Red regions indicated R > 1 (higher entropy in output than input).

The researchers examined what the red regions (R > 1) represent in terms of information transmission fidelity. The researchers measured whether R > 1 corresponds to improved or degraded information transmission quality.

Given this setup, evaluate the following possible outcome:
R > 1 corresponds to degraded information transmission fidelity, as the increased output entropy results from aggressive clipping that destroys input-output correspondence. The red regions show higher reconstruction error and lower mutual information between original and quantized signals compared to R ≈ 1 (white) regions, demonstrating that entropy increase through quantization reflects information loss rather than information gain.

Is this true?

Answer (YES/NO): NO